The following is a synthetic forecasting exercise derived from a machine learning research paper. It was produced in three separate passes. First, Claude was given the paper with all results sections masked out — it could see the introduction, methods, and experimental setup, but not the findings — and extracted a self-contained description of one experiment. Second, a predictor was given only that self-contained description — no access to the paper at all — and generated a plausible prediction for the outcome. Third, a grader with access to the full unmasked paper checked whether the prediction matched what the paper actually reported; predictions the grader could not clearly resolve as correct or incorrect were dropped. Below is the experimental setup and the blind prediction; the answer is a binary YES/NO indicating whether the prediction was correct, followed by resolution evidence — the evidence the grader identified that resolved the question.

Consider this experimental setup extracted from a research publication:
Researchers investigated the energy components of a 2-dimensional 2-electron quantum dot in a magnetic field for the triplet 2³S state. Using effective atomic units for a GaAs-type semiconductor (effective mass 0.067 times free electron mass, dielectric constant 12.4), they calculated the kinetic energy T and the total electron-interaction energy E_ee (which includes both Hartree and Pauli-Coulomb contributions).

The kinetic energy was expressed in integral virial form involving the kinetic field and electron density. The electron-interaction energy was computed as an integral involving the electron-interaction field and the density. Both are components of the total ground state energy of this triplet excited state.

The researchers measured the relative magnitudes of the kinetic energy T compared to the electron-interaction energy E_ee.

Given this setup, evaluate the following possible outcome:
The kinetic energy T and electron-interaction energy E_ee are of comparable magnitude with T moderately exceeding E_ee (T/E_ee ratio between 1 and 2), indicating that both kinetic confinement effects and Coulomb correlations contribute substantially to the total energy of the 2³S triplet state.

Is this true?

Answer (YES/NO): NO